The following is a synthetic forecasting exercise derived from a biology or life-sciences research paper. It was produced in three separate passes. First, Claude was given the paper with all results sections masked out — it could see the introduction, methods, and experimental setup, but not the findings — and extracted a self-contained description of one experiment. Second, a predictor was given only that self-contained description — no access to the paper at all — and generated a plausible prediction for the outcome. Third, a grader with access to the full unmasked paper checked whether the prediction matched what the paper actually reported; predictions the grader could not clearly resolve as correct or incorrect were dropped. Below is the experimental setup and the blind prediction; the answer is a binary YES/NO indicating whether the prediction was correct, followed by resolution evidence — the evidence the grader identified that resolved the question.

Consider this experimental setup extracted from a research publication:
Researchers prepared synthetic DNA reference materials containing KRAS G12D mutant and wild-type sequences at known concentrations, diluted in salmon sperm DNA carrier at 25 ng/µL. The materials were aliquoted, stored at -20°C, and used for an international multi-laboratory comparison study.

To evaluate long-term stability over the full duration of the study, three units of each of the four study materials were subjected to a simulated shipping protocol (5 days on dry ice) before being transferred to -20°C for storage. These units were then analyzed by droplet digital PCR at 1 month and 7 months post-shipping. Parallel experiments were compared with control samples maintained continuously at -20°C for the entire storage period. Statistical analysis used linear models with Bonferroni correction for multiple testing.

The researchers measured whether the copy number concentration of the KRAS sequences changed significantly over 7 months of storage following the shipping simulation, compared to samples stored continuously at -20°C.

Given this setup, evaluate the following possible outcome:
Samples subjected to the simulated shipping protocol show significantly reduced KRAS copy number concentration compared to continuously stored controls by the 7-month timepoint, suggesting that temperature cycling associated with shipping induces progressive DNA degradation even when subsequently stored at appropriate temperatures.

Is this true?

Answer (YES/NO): NO